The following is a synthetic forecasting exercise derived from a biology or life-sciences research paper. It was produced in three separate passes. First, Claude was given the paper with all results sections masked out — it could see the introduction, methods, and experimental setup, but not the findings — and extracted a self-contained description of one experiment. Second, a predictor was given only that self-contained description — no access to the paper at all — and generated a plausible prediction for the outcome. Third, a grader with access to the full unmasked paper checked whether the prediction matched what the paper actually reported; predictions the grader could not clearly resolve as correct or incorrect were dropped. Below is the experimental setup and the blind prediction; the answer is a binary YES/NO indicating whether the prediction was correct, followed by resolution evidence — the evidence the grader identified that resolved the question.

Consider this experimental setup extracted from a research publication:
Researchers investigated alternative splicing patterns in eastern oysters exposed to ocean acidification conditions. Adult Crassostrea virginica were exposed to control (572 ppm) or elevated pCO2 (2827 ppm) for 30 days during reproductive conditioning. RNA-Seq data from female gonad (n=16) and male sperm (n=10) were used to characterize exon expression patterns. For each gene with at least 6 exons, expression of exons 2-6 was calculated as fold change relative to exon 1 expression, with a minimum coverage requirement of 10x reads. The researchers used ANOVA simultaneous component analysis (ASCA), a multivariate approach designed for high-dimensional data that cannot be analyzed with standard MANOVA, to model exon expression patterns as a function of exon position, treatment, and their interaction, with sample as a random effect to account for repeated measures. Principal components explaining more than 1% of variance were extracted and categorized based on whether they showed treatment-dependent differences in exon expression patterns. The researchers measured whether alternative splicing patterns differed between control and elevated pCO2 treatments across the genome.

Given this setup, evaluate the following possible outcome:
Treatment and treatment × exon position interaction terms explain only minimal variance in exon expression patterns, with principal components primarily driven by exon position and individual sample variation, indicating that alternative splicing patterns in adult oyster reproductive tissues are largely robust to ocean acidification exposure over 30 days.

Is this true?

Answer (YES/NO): YES